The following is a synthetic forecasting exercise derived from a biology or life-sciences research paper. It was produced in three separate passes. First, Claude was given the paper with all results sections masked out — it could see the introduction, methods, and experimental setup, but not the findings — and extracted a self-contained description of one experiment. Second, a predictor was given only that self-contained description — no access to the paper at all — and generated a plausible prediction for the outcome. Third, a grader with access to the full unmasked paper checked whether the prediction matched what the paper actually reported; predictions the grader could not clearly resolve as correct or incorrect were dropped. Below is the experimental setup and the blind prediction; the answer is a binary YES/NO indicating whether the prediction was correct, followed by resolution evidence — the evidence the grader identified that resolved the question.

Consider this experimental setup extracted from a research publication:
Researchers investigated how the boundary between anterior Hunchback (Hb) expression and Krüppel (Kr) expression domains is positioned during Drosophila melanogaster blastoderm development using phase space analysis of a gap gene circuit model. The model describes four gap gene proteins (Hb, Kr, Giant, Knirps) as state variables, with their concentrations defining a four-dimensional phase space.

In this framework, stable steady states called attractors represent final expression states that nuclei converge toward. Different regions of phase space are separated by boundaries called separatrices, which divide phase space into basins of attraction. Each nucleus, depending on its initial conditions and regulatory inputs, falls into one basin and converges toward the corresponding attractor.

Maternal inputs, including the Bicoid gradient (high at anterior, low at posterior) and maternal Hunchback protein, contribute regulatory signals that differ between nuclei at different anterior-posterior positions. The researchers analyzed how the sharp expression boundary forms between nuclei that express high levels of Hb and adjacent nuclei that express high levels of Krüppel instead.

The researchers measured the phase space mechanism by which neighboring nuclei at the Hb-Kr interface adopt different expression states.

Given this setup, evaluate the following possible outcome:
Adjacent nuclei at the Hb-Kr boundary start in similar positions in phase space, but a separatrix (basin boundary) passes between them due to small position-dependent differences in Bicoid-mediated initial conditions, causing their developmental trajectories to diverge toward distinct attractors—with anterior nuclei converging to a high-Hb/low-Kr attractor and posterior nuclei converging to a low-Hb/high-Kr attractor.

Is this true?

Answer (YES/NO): NO